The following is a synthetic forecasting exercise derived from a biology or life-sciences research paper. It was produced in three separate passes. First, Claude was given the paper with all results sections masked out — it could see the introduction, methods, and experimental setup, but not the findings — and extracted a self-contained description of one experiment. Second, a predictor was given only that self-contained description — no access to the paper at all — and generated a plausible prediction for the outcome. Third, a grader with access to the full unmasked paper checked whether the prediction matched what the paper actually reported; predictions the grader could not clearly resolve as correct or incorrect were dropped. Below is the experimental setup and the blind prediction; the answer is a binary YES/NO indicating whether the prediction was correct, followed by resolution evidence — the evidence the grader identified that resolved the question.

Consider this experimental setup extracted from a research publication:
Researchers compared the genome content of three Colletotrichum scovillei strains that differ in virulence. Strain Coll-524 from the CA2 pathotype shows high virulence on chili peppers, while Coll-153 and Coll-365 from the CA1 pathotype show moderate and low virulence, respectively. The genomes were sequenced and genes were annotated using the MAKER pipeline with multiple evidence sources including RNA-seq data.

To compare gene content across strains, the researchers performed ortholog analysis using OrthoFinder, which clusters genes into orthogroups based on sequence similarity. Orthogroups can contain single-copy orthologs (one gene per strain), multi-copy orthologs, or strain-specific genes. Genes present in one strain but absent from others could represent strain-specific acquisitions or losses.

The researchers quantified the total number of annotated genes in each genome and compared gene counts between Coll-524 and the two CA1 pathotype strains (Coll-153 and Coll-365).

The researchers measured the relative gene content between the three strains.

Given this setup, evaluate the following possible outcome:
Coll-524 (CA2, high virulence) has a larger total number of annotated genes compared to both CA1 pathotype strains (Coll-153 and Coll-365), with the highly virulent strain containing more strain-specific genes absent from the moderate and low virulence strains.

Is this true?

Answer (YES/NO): YES